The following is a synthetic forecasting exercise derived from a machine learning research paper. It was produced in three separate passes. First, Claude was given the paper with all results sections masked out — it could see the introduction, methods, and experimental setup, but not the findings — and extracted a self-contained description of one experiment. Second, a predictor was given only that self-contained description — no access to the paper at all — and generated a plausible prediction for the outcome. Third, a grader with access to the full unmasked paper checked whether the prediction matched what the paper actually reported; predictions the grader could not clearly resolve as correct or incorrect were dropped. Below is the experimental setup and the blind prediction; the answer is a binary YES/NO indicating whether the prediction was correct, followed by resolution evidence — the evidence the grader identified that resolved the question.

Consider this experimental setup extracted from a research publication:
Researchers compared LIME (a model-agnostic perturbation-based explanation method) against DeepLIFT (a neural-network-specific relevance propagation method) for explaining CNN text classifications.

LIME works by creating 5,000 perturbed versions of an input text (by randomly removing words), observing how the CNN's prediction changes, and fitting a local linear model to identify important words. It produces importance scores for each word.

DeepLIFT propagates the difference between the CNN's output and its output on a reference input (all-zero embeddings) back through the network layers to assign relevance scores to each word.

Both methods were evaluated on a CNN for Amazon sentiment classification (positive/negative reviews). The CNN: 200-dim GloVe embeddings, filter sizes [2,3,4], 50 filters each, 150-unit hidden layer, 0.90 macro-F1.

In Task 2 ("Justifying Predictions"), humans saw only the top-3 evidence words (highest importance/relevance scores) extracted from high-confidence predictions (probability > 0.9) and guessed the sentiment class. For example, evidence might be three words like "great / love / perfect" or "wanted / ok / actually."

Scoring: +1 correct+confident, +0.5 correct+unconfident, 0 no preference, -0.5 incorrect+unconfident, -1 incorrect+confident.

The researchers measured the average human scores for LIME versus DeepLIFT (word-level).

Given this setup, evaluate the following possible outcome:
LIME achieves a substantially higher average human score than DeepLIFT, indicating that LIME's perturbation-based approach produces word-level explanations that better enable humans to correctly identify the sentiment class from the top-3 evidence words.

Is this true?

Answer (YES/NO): YES